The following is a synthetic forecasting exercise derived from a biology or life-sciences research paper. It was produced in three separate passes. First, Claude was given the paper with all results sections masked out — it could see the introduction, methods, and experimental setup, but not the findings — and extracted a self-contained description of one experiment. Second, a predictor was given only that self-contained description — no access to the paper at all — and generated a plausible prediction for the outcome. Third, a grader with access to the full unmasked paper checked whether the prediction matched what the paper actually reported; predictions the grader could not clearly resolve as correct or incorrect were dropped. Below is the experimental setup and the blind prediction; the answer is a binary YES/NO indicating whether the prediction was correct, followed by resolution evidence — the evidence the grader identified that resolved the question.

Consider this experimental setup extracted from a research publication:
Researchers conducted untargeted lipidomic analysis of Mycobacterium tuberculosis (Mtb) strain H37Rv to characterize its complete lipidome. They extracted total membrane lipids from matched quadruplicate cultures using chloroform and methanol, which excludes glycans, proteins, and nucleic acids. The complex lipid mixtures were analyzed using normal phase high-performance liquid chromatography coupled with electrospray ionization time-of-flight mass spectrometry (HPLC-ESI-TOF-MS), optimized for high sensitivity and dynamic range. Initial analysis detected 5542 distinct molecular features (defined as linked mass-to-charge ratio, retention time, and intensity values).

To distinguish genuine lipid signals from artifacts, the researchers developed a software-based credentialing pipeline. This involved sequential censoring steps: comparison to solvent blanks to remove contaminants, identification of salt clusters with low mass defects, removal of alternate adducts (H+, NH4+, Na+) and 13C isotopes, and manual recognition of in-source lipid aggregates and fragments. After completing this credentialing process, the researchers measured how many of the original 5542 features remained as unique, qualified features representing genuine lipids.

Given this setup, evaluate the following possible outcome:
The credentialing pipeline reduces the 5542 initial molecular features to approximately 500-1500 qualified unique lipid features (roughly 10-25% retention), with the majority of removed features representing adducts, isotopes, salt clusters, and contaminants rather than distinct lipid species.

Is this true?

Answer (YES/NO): YES